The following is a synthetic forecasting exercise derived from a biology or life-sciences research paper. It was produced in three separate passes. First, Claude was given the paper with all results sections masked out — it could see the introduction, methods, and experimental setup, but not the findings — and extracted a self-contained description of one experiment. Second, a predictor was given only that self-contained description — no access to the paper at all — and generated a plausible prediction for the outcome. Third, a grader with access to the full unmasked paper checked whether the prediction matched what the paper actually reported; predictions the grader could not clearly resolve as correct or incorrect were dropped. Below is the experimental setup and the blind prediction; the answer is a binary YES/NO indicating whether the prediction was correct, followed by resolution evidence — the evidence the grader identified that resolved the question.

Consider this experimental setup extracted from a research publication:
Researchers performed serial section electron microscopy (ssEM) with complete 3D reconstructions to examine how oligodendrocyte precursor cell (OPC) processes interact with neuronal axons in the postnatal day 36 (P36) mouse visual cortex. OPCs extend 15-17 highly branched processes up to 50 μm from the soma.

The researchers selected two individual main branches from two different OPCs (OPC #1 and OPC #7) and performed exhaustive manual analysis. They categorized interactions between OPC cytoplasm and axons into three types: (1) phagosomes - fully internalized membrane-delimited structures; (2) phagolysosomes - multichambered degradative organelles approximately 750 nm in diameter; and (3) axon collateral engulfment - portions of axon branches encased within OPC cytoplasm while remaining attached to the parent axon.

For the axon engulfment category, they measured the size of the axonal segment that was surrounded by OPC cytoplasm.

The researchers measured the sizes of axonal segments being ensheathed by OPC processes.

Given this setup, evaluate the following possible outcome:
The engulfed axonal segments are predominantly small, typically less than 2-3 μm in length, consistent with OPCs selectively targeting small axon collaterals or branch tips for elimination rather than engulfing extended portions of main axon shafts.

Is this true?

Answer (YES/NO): YES